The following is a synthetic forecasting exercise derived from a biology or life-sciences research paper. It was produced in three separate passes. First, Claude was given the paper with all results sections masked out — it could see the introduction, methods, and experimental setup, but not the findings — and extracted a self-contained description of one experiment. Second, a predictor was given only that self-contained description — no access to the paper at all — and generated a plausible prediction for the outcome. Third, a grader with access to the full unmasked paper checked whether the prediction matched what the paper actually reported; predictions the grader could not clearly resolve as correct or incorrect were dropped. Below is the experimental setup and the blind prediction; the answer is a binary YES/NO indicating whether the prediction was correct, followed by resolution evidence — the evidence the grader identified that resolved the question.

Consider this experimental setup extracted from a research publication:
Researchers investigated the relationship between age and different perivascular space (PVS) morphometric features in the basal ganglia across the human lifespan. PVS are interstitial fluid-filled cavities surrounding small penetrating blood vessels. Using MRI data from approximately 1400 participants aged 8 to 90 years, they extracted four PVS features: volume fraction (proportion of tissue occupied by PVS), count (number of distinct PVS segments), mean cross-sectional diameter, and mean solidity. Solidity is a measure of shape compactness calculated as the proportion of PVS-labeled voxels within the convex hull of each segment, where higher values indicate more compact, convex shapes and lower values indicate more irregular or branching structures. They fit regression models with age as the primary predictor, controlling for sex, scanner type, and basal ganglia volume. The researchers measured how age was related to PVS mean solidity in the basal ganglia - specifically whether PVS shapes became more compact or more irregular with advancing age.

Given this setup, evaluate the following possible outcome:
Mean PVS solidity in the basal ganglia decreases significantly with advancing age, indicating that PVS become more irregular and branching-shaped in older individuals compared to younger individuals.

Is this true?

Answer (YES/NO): YES